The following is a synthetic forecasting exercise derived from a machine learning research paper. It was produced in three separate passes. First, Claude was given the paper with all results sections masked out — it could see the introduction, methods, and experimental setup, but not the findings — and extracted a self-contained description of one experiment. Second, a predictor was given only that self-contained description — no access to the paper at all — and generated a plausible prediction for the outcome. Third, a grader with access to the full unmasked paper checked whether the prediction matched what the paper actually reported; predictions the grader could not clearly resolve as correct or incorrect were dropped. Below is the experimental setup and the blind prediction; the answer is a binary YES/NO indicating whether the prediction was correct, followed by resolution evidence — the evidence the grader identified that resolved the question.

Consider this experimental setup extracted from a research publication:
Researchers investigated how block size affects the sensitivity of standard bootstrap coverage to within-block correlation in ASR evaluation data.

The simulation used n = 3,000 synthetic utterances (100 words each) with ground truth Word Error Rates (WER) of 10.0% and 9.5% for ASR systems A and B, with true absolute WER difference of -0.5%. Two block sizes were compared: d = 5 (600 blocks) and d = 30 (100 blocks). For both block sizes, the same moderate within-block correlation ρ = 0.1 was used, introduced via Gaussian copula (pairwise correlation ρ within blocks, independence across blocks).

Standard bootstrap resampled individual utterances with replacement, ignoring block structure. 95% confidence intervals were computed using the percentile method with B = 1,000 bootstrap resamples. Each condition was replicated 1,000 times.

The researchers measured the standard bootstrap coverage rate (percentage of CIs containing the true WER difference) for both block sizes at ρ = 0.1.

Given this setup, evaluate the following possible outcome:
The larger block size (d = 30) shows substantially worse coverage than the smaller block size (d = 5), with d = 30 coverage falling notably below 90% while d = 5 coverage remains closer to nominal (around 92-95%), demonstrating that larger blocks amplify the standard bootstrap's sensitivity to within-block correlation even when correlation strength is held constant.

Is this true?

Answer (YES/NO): NO